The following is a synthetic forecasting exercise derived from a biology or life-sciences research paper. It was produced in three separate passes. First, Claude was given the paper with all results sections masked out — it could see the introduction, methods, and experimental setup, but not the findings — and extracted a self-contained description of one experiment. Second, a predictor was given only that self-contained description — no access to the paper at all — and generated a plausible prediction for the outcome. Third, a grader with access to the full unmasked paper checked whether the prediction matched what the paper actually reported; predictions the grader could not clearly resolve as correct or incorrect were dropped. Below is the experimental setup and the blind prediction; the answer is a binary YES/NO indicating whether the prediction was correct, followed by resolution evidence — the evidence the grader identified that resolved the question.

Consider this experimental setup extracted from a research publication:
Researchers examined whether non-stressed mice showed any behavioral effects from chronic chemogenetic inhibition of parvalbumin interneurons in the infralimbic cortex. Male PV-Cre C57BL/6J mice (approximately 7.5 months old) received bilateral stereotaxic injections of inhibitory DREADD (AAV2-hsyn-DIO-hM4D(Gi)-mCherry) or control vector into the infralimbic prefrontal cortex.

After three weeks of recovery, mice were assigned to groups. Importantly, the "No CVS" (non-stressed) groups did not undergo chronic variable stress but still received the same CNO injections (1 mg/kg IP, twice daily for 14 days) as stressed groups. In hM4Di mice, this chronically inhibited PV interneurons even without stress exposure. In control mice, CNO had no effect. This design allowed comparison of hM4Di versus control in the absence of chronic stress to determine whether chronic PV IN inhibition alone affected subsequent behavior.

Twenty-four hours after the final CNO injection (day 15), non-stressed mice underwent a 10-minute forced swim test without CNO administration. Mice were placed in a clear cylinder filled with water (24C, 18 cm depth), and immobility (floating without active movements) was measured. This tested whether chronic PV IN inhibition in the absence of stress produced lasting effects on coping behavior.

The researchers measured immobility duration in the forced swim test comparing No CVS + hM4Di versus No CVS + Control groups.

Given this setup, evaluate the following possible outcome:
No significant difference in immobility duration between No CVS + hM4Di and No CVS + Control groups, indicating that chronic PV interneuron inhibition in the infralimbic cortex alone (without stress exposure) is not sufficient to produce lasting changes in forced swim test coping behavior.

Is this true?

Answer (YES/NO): YES